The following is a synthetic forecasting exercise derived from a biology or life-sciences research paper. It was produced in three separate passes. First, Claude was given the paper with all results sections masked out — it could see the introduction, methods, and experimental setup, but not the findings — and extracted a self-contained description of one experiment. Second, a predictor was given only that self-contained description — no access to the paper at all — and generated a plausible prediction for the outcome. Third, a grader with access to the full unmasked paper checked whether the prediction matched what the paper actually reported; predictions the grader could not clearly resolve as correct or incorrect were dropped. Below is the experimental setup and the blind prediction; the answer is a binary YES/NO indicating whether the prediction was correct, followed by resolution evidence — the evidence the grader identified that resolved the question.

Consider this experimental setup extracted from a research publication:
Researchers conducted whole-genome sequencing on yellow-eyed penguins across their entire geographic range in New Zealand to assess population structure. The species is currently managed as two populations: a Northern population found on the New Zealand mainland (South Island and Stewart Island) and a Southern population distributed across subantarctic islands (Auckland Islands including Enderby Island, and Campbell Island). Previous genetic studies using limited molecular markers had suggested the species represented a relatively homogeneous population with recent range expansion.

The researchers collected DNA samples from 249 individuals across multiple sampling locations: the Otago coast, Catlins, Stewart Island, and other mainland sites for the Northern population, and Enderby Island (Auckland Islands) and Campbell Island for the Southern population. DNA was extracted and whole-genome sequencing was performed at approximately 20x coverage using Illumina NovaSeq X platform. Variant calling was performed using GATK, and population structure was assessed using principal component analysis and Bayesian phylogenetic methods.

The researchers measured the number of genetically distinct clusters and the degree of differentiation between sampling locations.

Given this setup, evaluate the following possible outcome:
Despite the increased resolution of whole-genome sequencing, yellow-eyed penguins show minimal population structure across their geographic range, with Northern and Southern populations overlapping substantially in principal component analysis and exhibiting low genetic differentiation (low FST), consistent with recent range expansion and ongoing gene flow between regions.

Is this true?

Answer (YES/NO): NO